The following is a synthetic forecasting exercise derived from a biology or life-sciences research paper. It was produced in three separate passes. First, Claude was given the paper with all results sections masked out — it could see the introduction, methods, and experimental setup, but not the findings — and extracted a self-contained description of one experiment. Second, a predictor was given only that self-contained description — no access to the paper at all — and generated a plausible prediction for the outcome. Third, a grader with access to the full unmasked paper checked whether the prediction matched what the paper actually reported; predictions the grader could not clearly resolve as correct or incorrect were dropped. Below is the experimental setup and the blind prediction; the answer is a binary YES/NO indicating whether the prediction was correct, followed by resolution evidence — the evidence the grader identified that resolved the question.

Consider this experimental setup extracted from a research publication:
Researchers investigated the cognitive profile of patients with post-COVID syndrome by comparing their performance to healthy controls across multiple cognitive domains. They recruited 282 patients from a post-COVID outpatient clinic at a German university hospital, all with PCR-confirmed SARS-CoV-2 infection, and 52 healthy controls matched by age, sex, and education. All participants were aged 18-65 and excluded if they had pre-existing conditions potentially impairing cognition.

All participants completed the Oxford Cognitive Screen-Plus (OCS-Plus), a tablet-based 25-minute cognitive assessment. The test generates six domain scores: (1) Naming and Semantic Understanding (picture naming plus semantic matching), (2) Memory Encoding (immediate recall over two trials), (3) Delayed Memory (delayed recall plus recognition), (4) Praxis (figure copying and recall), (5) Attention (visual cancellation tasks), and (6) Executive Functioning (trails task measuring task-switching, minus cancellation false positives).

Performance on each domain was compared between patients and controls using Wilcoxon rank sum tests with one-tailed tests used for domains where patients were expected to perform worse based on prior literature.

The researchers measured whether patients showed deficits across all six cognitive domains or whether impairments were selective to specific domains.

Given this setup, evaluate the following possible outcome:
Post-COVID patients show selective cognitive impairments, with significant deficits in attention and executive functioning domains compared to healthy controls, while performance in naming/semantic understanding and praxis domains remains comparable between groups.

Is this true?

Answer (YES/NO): NO